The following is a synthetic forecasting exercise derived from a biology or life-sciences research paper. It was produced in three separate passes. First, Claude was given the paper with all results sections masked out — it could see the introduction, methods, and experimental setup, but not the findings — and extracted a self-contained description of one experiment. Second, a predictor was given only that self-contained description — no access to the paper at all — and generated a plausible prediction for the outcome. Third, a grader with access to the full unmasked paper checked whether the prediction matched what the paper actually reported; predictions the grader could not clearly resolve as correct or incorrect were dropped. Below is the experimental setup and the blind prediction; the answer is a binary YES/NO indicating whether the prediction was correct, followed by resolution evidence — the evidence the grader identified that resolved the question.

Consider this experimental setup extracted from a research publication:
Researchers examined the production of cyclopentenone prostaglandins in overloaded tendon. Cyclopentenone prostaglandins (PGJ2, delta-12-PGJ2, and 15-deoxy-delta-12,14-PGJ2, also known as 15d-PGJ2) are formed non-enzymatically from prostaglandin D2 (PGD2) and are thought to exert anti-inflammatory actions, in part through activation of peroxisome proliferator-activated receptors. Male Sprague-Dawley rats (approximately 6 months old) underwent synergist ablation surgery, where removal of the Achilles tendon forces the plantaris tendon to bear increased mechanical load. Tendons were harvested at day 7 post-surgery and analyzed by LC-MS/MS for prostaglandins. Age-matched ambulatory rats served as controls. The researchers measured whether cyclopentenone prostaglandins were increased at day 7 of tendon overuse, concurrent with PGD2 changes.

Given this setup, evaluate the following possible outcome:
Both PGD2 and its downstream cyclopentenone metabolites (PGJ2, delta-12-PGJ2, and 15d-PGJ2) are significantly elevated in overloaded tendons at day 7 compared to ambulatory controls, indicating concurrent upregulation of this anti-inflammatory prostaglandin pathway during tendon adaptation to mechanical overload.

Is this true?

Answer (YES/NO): YES